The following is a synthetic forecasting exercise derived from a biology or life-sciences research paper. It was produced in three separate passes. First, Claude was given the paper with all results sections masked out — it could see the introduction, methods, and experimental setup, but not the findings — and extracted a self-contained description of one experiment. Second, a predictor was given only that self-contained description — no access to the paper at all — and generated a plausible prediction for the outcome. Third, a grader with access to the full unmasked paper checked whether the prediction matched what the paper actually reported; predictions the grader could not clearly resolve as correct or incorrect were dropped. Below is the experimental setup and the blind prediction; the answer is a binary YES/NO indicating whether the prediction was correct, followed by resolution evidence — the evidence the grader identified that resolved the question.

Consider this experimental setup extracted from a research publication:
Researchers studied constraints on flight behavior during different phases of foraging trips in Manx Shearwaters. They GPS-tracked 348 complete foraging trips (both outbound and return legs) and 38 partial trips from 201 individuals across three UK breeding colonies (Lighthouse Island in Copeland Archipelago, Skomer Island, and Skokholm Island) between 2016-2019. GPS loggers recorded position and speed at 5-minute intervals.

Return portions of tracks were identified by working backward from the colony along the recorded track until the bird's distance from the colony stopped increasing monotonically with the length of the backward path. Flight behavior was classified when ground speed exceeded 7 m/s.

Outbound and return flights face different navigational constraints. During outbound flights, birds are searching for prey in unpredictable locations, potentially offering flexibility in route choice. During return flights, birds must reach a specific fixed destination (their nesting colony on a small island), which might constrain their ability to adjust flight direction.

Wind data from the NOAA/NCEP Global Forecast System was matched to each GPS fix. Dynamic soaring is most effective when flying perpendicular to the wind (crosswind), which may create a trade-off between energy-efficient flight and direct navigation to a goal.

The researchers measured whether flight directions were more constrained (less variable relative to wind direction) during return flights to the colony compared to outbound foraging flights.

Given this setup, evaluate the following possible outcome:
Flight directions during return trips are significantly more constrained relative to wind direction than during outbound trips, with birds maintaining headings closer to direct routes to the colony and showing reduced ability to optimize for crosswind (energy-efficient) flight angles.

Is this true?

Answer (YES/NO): NO